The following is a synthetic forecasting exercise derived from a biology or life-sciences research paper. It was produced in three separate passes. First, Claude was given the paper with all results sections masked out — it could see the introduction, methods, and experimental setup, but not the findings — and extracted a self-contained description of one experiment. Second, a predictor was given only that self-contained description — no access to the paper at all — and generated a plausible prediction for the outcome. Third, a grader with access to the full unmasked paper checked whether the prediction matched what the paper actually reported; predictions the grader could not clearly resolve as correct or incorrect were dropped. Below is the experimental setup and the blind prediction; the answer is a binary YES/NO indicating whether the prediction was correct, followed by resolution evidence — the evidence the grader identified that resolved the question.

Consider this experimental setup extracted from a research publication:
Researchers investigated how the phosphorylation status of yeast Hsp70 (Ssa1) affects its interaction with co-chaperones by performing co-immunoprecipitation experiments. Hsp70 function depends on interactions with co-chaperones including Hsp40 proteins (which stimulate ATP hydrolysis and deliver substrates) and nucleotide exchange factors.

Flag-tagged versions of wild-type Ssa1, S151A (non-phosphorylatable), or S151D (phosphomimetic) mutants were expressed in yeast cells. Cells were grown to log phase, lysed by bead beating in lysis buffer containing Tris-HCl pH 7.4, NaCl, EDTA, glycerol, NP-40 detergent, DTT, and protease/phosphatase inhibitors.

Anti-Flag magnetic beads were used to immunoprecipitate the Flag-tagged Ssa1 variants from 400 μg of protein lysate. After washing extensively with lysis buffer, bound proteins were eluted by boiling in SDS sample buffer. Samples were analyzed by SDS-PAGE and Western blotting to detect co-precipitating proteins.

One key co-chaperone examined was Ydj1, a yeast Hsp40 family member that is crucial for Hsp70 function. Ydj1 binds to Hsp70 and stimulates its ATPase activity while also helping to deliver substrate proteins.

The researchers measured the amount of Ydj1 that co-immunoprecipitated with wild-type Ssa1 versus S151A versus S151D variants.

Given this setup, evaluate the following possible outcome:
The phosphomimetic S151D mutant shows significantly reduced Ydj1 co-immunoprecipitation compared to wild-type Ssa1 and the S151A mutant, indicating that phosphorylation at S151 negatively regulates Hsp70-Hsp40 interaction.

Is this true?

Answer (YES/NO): YES